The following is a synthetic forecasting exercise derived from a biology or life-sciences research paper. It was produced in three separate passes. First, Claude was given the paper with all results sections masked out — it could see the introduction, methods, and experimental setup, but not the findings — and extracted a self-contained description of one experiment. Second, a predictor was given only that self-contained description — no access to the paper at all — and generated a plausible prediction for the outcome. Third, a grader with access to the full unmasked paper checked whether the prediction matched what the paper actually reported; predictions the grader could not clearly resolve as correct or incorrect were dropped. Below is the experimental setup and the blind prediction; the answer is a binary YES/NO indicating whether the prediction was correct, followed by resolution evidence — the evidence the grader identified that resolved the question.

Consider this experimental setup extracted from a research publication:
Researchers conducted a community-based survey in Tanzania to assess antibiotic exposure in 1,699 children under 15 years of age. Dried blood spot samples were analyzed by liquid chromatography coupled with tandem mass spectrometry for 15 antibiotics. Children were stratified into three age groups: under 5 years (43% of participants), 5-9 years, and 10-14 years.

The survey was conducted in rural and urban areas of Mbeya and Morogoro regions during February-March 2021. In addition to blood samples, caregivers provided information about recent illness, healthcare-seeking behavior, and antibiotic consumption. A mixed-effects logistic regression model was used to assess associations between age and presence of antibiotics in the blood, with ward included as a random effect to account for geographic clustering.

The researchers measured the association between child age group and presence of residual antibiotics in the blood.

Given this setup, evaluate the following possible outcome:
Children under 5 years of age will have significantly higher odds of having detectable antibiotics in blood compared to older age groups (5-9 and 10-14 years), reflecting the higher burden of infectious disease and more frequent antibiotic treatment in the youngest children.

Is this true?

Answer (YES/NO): YES